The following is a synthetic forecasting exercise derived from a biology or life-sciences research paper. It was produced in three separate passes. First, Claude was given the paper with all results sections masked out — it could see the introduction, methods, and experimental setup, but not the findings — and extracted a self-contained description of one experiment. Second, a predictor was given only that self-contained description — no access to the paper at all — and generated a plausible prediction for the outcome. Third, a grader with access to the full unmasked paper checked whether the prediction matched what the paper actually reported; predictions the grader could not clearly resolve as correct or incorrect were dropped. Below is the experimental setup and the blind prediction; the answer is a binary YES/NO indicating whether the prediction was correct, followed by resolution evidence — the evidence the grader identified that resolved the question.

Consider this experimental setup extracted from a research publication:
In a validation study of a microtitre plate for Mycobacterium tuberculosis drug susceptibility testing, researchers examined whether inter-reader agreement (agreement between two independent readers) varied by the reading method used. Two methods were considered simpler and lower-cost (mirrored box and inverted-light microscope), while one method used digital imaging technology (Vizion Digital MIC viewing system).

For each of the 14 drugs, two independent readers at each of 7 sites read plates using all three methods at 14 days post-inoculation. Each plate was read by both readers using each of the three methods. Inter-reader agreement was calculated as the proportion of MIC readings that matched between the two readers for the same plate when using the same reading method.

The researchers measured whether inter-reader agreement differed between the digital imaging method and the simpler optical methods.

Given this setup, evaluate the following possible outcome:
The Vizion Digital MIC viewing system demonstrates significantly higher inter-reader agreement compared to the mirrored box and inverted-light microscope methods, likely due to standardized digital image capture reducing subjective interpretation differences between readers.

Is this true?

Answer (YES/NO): NO